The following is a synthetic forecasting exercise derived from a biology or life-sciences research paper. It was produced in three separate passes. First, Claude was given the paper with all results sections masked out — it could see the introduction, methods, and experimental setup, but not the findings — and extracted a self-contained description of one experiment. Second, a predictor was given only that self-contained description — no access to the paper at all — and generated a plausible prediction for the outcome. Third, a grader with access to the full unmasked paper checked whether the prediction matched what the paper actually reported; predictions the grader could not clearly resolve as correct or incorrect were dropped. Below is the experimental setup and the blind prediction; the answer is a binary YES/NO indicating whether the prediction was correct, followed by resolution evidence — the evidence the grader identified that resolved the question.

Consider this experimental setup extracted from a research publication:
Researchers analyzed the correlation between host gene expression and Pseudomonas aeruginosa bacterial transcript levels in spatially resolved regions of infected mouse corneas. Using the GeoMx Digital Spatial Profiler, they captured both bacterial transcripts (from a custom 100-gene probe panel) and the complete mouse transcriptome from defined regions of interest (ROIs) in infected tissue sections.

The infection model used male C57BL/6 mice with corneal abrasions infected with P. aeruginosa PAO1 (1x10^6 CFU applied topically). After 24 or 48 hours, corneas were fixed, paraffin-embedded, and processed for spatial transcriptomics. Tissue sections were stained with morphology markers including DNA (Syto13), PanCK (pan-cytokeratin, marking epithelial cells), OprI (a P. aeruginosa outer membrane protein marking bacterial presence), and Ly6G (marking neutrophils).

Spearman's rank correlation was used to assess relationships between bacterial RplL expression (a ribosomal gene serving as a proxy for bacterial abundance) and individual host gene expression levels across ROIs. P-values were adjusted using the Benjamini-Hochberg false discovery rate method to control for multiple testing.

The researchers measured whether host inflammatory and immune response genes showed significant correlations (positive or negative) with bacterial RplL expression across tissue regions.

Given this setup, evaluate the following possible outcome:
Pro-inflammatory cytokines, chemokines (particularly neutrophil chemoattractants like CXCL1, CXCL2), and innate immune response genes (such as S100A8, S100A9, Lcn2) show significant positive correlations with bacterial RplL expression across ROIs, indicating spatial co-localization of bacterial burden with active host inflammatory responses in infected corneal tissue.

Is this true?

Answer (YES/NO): YES